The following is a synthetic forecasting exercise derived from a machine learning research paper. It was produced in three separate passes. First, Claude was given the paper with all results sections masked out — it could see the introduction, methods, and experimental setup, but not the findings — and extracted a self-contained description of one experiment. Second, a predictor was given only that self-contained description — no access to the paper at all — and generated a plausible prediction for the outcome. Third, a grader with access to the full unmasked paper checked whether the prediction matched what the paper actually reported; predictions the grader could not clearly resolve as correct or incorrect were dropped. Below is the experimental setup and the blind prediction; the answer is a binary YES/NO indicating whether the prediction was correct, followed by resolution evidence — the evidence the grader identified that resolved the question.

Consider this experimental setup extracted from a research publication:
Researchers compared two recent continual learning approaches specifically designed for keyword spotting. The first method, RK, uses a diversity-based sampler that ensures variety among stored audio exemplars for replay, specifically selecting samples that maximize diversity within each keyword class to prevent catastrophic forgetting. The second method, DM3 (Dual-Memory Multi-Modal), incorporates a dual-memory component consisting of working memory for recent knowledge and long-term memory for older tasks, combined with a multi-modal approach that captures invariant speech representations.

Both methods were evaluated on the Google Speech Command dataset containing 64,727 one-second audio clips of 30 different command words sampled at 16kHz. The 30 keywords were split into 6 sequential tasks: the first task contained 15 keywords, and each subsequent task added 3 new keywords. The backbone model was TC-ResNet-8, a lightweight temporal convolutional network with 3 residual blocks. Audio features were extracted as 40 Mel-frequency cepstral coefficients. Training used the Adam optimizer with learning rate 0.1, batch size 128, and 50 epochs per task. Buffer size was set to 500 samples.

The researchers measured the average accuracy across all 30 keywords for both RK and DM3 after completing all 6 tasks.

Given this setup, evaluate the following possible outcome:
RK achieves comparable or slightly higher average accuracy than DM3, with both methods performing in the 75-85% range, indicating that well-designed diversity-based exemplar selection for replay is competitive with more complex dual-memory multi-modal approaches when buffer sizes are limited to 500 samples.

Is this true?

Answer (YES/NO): NO